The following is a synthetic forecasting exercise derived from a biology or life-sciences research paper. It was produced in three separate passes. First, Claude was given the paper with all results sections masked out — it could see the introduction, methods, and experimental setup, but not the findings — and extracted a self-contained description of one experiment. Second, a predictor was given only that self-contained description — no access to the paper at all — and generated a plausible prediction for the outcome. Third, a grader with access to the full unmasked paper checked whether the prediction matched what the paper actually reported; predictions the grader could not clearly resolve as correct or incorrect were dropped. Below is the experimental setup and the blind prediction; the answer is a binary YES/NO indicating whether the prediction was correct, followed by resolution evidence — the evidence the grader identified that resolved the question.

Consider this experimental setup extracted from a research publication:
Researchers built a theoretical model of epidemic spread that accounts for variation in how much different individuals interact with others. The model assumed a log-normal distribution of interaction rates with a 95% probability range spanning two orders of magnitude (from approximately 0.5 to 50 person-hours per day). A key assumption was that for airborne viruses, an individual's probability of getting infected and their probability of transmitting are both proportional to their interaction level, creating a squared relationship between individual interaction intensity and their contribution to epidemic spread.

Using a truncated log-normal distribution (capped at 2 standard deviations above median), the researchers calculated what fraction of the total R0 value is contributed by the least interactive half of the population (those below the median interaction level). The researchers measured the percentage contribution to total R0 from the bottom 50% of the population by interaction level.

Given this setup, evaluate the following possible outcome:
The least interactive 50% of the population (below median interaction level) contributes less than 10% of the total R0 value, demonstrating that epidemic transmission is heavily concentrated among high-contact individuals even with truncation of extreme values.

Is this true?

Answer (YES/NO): YES